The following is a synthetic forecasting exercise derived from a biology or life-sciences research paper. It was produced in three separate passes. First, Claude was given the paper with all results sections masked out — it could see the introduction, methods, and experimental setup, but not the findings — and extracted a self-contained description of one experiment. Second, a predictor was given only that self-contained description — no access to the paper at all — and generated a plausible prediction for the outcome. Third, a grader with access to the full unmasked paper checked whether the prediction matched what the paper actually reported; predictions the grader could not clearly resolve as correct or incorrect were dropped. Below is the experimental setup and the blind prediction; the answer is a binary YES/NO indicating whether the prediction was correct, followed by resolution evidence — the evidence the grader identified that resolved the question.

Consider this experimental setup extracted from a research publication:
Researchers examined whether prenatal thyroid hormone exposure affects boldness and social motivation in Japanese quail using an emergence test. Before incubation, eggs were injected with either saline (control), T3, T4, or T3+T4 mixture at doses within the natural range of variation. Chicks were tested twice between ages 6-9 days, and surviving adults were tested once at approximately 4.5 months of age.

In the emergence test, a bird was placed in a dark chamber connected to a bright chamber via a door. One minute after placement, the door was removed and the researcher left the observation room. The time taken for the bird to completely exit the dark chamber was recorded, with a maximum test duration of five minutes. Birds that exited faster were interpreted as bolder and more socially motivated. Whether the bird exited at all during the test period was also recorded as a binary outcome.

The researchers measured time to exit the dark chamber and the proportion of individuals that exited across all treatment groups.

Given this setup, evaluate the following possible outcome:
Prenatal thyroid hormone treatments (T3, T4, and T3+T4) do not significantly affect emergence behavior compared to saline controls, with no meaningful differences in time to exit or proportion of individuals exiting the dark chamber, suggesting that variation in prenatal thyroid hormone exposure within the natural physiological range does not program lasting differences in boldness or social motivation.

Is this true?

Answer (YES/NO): YES